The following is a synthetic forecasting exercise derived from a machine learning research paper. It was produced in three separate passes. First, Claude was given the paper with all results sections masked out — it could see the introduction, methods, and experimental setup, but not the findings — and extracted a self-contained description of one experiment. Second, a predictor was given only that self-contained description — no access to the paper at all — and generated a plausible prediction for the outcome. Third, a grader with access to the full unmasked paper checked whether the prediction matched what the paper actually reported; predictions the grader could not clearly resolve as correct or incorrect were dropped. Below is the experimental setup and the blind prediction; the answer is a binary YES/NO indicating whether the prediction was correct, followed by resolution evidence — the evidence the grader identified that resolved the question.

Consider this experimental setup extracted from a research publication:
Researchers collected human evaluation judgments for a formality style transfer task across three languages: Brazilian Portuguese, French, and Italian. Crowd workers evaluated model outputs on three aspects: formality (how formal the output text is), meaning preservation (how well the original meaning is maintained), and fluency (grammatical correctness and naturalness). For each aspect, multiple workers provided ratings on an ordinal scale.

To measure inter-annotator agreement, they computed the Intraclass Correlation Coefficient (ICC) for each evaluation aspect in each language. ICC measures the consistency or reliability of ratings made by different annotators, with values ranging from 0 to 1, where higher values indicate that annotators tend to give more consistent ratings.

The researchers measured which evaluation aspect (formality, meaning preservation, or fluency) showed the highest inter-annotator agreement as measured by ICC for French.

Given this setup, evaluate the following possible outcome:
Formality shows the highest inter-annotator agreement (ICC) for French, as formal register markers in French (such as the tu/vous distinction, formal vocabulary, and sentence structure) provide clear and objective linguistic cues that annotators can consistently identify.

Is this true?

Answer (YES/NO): NO